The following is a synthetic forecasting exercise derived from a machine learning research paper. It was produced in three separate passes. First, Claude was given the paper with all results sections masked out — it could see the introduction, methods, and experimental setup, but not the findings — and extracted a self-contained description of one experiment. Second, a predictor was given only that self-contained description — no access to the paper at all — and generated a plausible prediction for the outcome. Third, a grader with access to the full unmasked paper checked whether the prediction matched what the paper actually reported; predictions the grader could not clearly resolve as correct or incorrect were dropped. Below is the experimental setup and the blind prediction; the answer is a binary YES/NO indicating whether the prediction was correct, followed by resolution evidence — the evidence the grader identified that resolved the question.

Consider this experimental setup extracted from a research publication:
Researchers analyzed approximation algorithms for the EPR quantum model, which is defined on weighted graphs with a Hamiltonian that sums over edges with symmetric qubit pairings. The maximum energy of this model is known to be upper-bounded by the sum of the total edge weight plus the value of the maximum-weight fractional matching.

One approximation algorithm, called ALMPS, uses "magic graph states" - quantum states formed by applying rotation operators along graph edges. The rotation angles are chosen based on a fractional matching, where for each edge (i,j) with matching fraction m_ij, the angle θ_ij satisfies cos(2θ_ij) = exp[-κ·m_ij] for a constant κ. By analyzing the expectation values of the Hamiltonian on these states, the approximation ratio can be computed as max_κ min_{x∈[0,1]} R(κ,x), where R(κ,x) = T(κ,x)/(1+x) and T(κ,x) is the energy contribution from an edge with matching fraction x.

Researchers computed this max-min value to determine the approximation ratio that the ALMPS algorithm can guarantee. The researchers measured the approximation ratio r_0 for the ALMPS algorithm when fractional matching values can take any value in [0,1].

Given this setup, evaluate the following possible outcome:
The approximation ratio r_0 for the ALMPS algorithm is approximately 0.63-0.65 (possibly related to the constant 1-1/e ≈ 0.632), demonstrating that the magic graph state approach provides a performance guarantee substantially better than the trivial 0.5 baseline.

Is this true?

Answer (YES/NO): NO